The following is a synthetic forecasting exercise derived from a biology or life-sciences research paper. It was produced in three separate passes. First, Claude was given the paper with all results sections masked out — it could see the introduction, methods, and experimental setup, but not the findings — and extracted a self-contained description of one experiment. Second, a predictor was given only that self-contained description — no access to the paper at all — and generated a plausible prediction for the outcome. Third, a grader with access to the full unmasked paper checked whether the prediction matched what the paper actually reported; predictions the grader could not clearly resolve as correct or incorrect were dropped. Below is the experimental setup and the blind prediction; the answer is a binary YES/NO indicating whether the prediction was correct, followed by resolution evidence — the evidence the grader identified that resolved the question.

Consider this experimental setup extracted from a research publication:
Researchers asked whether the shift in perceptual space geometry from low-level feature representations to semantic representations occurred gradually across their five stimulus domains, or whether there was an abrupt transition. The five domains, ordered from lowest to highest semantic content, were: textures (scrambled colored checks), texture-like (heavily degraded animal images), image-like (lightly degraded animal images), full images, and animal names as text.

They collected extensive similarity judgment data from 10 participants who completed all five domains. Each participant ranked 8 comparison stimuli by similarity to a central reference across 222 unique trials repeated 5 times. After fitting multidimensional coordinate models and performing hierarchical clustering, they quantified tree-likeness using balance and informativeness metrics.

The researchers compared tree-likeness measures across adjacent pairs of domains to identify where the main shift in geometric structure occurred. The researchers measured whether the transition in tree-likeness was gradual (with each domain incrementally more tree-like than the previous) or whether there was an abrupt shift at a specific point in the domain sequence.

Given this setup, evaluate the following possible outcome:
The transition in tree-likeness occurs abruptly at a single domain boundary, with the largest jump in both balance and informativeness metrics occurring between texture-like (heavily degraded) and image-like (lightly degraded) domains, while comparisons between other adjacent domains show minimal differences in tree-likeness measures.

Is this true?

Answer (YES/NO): YES